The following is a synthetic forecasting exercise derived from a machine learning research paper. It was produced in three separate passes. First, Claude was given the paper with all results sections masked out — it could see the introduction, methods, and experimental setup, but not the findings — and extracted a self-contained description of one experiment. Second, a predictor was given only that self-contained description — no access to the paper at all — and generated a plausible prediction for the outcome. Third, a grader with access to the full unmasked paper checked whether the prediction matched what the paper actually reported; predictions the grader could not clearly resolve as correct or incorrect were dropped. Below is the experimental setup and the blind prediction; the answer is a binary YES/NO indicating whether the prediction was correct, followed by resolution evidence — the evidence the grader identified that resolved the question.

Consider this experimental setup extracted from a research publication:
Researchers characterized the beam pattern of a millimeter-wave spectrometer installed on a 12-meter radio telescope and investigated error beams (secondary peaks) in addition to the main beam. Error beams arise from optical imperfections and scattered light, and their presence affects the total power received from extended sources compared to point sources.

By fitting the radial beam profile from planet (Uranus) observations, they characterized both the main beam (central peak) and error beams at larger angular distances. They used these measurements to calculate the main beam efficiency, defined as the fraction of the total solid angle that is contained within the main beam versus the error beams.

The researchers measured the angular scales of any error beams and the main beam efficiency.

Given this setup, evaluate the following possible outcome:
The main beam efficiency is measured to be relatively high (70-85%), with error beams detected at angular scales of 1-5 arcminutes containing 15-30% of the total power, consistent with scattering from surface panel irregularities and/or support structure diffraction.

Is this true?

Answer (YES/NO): NO